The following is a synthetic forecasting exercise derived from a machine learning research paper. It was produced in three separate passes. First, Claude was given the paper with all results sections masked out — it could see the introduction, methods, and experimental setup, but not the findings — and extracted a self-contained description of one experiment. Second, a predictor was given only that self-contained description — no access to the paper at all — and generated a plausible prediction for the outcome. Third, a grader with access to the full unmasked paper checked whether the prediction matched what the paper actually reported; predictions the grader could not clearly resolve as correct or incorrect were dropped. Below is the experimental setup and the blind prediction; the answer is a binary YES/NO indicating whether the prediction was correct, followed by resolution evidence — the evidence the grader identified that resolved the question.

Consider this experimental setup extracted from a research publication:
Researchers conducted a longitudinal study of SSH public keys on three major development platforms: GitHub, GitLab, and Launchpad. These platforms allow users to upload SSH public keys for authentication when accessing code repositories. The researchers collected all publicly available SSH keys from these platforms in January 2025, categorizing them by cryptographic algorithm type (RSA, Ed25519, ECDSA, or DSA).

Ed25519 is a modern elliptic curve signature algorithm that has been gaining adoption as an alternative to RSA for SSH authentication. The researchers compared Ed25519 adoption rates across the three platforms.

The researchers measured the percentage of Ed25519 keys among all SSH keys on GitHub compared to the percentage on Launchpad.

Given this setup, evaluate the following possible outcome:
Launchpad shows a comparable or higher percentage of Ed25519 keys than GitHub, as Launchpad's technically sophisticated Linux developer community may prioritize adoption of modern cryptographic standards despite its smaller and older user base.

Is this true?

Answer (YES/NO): NO